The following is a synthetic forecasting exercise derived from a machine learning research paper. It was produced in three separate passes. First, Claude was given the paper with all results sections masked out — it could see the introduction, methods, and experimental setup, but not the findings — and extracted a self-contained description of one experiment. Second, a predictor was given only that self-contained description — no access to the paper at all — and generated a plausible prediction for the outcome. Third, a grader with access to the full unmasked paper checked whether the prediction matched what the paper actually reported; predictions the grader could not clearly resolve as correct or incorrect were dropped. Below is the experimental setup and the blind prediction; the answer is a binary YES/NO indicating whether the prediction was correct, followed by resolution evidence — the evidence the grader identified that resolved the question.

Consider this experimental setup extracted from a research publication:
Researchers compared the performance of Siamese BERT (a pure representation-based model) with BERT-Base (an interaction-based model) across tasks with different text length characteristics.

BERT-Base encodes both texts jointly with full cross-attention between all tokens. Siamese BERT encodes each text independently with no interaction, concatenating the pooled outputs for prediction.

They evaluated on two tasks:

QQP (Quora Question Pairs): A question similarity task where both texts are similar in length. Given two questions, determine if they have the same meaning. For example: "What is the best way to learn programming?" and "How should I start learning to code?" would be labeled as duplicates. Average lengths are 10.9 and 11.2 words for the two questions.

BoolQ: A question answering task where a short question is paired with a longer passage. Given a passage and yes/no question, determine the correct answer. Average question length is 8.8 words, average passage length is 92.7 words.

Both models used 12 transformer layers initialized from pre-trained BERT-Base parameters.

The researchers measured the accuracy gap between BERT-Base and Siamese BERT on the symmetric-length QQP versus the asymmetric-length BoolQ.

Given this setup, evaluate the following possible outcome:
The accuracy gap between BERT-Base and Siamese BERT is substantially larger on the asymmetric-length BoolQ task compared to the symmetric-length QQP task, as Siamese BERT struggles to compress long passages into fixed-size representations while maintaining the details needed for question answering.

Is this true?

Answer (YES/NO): NO